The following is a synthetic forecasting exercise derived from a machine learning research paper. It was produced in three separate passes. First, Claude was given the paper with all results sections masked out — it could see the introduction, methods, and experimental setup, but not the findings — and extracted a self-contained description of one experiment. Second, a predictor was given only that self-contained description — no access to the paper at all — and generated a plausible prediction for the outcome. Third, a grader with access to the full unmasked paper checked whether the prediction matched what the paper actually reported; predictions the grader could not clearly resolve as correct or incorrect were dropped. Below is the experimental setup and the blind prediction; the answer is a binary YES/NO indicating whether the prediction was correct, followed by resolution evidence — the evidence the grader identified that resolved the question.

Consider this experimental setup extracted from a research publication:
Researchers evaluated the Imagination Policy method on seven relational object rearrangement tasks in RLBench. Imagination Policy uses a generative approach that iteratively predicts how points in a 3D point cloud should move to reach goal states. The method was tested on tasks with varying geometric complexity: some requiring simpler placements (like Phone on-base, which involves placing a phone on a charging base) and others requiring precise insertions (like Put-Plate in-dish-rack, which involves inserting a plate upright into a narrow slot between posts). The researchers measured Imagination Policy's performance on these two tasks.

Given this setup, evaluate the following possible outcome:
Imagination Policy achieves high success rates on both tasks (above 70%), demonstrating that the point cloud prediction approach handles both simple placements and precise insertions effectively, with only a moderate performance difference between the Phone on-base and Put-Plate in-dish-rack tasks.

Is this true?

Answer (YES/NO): NO